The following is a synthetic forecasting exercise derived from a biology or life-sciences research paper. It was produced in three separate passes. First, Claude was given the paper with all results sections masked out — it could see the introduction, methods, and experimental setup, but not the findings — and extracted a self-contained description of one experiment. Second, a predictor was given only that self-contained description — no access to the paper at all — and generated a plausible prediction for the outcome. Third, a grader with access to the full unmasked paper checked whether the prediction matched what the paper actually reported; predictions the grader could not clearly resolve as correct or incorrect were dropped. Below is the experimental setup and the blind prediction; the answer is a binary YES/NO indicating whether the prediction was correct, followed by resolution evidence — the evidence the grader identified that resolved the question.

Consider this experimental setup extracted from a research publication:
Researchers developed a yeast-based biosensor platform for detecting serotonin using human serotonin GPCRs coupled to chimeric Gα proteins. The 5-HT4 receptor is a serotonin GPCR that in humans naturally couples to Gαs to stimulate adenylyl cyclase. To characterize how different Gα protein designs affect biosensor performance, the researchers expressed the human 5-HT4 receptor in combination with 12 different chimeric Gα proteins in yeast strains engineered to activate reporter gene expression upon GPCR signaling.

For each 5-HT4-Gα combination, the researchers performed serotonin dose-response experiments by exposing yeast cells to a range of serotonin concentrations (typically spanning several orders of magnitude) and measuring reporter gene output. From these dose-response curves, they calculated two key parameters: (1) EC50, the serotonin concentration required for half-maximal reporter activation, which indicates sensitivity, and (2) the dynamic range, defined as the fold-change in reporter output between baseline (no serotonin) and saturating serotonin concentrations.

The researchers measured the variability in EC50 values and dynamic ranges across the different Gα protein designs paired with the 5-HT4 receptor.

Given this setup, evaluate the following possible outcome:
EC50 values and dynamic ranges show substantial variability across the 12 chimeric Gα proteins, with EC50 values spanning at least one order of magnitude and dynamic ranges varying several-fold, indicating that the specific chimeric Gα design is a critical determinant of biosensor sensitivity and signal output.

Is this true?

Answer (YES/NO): YES